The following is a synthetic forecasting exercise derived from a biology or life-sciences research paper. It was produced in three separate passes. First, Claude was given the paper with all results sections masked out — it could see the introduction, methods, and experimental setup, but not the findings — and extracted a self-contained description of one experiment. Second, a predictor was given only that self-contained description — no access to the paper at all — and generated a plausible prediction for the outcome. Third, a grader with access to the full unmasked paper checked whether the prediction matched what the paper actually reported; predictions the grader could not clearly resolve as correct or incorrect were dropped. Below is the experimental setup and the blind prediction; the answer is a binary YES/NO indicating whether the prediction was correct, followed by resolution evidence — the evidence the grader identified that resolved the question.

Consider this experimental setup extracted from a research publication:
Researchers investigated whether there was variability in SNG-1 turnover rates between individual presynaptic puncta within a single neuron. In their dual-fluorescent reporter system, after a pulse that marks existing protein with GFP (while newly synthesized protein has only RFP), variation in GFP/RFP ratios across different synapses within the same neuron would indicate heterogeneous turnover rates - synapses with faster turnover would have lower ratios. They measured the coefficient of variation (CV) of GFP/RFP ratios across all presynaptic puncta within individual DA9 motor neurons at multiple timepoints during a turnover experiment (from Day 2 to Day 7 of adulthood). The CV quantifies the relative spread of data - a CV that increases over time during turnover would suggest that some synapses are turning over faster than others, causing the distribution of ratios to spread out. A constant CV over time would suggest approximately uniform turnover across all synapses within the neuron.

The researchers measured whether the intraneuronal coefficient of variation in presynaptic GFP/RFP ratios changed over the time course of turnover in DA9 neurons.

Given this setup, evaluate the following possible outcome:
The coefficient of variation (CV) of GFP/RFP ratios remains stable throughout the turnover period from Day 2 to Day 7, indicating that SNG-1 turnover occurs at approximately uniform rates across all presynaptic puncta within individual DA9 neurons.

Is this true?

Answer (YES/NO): YES